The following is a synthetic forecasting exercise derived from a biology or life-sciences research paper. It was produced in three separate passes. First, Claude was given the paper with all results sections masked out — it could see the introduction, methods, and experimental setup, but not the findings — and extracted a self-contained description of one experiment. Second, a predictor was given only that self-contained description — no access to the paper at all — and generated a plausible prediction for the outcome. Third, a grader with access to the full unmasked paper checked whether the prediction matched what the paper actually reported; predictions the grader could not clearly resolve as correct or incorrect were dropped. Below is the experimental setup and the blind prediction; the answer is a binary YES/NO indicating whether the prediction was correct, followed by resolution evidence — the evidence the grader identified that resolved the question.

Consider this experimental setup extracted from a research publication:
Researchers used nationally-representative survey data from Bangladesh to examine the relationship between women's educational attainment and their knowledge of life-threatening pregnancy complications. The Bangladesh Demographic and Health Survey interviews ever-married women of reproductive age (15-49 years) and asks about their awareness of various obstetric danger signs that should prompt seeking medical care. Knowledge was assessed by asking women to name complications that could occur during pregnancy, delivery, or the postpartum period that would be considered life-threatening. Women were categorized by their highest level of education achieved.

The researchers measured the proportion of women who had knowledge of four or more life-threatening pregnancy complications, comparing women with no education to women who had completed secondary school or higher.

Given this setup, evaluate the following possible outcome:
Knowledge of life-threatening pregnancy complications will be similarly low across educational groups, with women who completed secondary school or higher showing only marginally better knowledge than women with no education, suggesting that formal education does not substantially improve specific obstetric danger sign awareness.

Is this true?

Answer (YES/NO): NO